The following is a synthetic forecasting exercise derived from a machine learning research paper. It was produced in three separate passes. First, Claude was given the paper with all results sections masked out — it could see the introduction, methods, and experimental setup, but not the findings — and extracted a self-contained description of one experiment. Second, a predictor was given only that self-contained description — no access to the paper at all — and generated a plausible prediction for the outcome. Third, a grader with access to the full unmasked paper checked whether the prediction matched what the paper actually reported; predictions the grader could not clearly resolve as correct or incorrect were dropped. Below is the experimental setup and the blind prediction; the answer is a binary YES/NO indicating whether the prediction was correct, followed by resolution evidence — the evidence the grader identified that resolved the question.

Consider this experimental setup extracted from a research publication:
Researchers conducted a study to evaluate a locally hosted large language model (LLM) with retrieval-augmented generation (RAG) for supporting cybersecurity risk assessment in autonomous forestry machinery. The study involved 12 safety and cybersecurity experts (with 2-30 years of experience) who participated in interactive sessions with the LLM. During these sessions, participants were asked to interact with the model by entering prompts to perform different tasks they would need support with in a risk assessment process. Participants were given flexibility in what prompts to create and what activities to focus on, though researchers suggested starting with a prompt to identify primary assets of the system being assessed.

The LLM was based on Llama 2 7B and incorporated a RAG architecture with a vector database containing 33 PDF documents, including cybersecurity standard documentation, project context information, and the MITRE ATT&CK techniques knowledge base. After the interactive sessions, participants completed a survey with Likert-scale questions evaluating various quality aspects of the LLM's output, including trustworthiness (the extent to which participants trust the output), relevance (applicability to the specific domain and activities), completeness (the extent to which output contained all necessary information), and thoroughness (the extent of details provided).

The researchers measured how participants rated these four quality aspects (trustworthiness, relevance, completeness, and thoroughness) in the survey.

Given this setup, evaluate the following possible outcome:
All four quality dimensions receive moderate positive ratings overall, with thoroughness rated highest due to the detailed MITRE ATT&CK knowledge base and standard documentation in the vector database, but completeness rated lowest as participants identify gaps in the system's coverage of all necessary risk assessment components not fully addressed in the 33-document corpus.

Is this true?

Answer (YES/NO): NO